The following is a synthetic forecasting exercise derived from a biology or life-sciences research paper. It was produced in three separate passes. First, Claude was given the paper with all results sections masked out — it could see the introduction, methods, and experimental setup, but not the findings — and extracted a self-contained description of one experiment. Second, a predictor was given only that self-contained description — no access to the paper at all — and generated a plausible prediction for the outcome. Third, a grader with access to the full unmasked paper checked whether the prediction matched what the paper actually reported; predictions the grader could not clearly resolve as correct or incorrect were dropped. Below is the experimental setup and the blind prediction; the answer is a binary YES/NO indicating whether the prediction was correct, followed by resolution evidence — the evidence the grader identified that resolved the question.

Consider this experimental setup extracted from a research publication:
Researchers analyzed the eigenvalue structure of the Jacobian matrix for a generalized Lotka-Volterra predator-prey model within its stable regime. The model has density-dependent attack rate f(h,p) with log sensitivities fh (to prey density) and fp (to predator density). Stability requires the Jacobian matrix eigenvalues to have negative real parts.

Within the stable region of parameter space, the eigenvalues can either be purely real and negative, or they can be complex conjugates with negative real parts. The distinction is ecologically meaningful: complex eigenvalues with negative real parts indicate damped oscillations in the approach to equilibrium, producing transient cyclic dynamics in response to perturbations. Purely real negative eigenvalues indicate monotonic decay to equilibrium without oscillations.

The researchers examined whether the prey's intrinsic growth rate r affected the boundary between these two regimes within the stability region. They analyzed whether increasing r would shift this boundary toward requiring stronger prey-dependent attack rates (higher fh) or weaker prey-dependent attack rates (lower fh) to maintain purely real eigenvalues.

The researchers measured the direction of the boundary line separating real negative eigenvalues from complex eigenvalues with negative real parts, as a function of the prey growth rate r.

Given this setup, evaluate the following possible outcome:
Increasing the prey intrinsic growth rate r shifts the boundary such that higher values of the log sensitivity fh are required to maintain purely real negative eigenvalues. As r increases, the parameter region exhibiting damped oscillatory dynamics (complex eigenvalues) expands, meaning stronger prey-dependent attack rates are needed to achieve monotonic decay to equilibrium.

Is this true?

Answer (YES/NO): NO